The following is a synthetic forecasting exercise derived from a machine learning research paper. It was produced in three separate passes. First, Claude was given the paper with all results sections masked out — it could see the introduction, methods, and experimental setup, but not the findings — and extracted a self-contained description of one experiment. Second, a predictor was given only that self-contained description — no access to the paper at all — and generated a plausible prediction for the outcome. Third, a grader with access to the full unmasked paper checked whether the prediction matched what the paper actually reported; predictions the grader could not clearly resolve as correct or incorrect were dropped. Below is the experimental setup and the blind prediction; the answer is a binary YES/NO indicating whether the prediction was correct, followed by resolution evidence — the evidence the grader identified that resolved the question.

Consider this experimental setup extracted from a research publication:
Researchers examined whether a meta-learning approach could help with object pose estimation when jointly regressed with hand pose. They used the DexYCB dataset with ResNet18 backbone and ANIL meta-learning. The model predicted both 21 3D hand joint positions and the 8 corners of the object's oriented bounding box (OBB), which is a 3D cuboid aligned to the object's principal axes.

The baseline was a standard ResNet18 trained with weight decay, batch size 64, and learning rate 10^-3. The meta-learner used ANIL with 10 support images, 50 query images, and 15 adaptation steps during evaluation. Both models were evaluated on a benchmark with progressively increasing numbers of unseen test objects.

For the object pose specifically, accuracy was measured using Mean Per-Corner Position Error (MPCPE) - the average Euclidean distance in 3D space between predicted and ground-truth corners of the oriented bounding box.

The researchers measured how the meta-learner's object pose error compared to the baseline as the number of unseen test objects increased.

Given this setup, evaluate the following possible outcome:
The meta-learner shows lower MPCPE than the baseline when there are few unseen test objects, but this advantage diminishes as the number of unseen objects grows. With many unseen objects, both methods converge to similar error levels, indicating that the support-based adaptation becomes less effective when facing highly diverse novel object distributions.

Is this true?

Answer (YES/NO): NO